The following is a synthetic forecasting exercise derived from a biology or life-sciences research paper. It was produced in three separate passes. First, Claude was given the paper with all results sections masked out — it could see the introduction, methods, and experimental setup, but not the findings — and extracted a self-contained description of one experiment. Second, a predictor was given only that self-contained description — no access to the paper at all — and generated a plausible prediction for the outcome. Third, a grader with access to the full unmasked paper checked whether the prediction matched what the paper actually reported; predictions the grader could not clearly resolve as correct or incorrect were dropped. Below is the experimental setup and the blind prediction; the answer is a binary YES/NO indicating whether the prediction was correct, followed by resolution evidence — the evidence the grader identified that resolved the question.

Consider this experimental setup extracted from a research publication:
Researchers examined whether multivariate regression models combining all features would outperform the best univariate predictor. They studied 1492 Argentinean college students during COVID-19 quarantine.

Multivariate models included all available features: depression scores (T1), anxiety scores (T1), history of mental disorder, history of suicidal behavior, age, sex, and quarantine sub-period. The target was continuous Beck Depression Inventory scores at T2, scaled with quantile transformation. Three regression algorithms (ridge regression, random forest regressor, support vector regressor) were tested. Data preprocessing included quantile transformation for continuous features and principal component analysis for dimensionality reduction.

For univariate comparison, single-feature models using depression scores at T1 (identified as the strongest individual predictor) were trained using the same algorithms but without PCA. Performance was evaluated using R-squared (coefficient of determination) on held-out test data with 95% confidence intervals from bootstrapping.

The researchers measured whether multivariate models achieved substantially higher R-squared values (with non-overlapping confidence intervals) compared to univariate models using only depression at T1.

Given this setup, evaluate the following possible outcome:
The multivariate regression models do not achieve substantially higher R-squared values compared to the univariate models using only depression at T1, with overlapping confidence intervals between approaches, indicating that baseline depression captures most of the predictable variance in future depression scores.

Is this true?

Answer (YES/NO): YES